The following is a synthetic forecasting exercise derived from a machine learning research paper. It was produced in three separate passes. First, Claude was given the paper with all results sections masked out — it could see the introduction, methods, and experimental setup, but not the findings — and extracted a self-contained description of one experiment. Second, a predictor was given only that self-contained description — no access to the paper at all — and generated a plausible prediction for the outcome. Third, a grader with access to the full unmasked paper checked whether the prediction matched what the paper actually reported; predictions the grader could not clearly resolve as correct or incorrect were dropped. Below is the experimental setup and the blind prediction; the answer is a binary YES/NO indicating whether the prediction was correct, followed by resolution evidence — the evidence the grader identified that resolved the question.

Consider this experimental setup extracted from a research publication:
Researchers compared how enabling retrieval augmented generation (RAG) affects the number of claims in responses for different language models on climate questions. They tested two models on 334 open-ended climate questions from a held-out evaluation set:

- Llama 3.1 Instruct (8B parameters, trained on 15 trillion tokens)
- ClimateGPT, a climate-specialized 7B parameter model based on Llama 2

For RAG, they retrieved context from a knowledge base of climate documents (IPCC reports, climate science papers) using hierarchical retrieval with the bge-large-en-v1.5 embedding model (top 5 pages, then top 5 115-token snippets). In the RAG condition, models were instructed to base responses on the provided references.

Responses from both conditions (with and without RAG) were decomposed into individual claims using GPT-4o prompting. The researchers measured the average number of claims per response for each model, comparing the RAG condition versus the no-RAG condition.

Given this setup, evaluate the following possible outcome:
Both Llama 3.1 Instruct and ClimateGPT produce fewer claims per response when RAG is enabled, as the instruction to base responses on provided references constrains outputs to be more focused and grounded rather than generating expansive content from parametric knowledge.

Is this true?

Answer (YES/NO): YES